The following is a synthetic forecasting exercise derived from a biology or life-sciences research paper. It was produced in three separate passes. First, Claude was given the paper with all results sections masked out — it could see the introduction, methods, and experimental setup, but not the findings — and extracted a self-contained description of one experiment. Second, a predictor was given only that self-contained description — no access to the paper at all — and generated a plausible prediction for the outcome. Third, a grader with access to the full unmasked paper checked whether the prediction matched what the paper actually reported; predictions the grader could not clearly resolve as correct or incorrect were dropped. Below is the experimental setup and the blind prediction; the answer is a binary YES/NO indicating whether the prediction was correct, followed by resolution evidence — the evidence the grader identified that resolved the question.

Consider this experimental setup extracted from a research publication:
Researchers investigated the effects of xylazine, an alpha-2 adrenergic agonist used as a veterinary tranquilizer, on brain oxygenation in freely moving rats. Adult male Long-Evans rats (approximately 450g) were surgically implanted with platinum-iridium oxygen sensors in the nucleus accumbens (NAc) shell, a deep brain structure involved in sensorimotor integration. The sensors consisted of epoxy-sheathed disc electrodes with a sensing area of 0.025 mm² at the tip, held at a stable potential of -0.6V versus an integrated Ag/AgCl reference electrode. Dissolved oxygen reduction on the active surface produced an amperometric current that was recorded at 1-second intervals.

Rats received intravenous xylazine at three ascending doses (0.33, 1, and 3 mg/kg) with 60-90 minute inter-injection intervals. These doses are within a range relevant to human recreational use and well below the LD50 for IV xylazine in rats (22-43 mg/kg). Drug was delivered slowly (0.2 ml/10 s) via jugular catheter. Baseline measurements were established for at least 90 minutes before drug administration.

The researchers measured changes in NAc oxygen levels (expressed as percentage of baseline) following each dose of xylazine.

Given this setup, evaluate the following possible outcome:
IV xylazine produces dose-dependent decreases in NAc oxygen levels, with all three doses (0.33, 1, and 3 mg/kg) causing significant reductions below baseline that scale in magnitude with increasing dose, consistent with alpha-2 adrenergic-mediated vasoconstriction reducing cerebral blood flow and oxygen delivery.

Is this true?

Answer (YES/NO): YES